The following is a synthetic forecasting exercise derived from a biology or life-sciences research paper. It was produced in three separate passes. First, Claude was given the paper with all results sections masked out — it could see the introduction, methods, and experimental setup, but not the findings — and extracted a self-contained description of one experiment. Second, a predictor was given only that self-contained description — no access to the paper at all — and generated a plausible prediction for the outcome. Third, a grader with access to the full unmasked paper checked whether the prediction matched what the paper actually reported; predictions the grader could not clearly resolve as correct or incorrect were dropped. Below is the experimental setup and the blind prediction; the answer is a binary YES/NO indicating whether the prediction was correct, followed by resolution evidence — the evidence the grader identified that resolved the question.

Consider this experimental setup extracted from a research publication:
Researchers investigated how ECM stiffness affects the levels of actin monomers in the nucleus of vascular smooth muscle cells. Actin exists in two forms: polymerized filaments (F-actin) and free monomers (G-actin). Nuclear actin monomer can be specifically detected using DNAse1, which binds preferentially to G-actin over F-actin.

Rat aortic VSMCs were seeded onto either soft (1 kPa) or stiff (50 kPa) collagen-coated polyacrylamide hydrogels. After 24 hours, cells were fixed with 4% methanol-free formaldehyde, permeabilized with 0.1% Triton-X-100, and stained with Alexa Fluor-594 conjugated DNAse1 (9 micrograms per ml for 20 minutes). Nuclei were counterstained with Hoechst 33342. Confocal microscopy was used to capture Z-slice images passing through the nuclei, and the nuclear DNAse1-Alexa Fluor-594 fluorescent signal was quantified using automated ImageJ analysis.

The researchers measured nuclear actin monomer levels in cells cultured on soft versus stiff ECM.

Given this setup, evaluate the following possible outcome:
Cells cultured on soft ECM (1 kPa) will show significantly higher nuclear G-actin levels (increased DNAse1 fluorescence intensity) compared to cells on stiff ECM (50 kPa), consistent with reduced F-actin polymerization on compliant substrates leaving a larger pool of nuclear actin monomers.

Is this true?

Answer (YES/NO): YES